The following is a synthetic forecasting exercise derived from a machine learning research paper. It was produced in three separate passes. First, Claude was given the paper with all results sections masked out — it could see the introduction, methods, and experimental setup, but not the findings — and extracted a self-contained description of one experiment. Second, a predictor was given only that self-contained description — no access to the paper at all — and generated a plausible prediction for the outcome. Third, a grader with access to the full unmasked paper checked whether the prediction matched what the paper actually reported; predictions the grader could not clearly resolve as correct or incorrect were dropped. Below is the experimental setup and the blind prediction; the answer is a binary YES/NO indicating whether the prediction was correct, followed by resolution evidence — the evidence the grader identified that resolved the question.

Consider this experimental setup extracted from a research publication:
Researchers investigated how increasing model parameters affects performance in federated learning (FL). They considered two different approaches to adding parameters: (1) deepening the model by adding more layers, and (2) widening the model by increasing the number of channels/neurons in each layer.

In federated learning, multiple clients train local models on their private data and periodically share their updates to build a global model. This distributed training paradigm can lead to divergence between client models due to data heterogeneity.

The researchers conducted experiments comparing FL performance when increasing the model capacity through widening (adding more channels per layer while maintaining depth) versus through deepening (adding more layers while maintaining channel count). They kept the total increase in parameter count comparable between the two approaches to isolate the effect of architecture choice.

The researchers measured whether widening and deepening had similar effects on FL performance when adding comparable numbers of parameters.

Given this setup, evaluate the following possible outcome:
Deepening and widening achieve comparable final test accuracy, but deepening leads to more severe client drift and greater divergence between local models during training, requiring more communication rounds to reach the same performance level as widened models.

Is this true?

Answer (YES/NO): NO